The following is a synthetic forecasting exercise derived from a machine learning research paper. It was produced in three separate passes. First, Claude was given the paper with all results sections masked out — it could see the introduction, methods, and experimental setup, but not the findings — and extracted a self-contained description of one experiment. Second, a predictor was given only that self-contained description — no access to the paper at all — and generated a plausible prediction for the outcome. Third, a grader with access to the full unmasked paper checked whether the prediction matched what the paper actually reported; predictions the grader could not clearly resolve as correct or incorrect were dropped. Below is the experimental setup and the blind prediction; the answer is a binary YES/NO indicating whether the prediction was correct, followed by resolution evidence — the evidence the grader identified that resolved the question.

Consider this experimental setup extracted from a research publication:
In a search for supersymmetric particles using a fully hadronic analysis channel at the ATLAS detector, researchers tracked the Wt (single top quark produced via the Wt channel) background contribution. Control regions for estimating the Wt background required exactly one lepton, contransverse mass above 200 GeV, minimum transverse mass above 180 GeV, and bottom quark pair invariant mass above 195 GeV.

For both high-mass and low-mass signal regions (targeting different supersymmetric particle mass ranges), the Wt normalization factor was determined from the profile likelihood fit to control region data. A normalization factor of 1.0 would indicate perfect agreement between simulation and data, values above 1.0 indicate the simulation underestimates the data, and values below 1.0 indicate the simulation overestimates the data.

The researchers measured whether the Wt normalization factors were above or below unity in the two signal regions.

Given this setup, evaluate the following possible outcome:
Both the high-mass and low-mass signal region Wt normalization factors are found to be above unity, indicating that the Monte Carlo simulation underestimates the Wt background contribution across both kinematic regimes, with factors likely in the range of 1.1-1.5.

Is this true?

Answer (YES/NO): NO